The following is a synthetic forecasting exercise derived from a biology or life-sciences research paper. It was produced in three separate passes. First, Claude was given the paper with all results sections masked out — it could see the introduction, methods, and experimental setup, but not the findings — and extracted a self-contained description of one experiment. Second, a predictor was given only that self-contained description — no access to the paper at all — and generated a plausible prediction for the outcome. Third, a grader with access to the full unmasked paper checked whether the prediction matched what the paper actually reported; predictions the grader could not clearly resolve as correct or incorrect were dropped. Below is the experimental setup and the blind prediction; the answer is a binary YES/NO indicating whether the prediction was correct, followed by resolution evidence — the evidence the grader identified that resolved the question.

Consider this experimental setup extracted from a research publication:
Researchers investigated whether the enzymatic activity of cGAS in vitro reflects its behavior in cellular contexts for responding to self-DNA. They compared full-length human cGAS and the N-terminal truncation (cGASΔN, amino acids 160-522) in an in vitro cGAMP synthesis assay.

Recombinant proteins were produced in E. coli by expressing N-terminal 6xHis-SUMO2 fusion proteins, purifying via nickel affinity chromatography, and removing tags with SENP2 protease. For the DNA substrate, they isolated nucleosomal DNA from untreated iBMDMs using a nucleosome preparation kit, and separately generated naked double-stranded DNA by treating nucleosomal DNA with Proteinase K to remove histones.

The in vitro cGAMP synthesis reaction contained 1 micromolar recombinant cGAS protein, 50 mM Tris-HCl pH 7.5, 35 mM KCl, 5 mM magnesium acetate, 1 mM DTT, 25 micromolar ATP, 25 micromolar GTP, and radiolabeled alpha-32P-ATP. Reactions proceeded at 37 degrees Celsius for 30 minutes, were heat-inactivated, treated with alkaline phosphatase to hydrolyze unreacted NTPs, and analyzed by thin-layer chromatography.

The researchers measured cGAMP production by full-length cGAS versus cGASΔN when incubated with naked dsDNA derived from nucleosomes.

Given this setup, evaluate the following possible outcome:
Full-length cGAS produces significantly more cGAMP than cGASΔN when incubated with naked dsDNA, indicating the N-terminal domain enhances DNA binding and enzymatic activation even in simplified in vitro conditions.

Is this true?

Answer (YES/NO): NO